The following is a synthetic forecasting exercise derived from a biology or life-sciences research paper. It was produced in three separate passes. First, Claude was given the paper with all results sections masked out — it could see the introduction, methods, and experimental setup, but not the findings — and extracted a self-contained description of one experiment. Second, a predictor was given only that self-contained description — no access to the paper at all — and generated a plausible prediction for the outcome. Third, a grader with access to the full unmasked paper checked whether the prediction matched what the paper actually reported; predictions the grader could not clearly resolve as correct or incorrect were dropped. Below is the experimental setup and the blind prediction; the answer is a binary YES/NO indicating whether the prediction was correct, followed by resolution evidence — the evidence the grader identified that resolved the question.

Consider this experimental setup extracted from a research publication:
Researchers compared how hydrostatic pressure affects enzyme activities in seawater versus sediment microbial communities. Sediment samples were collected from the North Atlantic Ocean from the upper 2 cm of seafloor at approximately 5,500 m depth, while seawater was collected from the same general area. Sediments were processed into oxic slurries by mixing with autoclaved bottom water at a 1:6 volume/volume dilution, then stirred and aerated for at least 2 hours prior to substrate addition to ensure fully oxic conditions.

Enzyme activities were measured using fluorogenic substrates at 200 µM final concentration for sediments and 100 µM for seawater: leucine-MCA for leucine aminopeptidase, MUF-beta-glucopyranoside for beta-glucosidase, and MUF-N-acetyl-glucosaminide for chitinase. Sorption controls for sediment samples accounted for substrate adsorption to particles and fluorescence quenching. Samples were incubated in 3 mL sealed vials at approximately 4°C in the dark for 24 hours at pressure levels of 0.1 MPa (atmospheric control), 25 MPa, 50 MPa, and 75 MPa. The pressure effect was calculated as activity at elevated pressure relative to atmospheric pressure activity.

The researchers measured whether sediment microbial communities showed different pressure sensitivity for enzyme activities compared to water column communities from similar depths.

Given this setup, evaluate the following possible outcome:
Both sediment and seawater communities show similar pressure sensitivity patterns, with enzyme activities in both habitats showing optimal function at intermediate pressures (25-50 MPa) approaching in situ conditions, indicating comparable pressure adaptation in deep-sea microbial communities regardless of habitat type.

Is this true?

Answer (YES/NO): NO